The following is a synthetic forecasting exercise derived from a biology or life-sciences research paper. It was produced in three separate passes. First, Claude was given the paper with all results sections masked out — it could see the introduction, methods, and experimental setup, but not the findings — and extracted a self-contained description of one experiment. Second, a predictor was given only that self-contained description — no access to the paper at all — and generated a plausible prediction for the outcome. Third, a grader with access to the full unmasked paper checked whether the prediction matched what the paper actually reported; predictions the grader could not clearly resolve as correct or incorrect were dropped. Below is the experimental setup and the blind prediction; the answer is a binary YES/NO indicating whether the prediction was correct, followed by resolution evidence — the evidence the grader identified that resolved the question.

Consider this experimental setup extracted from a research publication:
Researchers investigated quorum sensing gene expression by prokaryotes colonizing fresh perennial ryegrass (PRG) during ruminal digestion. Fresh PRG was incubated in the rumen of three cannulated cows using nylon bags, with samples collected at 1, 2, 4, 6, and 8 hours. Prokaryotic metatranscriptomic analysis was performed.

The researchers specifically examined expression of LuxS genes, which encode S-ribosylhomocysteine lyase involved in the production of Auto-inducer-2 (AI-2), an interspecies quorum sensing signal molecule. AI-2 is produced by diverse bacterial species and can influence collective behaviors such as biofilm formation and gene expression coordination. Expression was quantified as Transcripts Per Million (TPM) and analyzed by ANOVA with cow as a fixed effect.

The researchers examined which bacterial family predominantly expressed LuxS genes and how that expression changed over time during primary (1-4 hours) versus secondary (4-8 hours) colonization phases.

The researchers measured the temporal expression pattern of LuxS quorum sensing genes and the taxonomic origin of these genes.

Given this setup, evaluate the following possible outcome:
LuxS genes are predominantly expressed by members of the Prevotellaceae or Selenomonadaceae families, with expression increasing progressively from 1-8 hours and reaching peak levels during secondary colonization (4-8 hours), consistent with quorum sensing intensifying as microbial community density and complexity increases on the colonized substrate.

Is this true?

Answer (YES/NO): NO